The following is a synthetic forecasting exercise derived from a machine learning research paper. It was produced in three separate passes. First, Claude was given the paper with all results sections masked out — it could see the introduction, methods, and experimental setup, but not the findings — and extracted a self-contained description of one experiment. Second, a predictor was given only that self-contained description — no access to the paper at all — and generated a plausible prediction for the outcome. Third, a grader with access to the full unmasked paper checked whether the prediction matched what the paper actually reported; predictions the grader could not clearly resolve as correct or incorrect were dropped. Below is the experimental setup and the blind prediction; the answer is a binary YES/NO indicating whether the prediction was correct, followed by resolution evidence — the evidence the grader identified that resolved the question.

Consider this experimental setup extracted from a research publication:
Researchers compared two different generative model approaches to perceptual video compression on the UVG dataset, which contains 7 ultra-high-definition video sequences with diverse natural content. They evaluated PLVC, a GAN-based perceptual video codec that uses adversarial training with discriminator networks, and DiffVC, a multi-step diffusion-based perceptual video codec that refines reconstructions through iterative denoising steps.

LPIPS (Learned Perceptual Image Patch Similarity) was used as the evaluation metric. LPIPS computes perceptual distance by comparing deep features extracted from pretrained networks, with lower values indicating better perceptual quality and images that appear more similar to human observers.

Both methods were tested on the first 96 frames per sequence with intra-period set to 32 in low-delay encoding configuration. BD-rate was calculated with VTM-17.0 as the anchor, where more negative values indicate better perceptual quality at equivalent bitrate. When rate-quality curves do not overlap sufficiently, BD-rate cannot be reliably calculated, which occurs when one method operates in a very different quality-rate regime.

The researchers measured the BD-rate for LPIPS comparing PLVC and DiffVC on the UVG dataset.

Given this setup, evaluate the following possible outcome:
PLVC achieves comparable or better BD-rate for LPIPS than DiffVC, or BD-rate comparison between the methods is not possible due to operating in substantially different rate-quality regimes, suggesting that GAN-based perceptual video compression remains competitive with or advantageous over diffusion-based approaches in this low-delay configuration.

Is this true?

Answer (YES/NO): YES